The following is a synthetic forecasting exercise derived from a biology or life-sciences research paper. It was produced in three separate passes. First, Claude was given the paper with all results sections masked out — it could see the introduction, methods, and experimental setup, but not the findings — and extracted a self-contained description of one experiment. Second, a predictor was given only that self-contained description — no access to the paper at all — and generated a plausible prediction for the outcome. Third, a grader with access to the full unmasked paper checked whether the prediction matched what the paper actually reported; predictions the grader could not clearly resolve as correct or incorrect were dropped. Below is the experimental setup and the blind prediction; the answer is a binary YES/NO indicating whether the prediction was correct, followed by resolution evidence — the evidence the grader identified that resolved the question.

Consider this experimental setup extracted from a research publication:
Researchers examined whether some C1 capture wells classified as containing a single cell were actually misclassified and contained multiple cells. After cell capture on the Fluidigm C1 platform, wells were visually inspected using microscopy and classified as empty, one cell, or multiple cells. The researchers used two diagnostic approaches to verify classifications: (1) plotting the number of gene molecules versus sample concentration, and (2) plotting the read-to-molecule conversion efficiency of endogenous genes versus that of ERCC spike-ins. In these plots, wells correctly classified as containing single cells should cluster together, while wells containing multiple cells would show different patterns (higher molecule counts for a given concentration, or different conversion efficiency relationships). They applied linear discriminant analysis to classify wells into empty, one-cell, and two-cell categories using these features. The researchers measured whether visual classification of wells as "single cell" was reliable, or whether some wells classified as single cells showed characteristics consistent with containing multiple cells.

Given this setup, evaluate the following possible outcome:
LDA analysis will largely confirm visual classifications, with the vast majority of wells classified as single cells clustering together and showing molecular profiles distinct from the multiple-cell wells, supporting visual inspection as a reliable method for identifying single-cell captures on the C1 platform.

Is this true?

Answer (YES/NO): NO